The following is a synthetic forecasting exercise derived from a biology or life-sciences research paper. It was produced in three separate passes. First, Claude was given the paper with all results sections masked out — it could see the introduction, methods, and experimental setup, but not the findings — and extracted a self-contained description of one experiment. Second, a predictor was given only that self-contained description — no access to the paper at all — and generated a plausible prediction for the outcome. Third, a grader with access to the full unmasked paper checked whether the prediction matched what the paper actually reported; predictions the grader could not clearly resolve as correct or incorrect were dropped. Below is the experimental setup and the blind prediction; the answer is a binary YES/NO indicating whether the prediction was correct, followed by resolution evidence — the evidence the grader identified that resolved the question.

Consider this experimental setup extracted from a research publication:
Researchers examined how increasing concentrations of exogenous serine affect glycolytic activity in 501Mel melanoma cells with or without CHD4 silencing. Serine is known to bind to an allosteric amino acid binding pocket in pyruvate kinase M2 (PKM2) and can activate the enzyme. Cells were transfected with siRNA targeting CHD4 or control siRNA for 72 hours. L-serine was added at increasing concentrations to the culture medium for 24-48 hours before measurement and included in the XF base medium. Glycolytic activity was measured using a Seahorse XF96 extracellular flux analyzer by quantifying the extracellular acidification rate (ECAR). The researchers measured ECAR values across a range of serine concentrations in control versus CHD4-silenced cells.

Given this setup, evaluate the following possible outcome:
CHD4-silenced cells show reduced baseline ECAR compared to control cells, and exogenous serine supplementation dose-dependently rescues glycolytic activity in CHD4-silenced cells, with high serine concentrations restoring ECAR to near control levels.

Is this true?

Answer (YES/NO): NO